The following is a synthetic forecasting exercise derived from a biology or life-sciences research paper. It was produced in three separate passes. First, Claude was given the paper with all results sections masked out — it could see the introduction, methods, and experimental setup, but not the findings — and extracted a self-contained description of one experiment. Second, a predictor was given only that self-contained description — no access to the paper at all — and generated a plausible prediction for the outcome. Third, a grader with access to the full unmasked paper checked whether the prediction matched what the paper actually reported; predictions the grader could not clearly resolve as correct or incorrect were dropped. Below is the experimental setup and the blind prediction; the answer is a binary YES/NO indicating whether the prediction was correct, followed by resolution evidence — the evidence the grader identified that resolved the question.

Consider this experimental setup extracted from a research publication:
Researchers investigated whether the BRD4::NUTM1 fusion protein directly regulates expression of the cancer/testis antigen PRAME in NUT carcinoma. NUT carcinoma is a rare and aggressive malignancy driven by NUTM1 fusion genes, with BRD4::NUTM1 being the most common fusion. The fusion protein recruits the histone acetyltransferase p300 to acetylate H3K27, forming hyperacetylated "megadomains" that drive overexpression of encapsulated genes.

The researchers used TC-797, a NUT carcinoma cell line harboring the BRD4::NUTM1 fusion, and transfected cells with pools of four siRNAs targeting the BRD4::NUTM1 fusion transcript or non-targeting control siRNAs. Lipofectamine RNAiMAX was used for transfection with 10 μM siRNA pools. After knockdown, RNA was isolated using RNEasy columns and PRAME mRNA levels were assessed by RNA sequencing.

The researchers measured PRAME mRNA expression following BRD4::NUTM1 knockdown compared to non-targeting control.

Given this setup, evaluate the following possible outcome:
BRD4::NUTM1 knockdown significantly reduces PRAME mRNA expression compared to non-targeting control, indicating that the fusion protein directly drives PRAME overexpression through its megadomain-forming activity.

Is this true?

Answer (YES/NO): NO